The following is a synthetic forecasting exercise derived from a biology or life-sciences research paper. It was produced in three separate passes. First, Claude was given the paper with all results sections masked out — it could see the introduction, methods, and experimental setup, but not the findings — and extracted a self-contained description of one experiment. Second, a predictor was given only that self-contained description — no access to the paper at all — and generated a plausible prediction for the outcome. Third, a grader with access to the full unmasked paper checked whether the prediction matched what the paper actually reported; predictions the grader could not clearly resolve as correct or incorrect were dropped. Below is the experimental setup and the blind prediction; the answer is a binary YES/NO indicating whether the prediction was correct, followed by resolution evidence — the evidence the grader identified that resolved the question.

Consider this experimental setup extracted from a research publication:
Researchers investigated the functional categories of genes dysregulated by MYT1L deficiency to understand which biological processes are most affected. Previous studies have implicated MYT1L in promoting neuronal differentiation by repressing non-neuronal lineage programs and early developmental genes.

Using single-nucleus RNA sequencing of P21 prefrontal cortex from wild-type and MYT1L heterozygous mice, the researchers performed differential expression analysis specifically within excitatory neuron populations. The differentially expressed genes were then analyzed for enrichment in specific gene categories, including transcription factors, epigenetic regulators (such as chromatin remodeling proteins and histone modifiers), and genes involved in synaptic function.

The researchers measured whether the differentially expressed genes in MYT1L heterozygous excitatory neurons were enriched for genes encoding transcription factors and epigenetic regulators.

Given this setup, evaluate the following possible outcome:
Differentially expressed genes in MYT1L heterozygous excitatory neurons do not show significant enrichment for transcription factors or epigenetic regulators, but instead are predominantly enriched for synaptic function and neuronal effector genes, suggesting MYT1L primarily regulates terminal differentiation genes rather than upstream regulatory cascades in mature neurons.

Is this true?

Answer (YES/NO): NO